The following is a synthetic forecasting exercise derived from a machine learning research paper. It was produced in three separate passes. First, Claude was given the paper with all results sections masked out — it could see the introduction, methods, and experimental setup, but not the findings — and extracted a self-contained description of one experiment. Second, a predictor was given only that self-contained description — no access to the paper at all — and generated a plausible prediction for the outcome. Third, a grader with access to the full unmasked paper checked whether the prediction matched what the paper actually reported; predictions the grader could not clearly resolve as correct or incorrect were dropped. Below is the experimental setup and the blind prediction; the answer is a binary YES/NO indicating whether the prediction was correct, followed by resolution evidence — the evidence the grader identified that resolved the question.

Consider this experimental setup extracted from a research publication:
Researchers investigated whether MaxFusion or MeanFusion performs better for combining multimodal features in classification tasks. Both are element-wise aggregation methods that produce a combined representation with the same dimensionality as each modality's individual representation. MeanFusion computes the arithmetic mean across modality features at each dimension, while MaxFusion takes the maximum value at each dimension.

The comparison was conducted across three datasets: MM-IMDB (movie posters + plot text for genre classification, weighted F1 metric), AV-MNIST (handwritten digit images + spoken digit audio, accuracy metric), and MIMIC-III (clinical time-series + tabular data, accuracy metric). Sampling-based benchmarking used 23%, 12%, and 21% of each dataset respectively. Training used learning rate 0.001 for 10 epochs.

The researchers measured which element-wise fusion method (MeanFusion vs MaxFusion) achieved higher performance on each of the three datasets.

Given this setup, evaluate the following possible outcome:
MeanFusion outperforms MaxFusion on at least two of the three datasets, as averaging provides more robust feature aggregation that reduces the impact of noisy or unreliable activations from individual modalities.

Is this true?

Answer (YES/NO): YES